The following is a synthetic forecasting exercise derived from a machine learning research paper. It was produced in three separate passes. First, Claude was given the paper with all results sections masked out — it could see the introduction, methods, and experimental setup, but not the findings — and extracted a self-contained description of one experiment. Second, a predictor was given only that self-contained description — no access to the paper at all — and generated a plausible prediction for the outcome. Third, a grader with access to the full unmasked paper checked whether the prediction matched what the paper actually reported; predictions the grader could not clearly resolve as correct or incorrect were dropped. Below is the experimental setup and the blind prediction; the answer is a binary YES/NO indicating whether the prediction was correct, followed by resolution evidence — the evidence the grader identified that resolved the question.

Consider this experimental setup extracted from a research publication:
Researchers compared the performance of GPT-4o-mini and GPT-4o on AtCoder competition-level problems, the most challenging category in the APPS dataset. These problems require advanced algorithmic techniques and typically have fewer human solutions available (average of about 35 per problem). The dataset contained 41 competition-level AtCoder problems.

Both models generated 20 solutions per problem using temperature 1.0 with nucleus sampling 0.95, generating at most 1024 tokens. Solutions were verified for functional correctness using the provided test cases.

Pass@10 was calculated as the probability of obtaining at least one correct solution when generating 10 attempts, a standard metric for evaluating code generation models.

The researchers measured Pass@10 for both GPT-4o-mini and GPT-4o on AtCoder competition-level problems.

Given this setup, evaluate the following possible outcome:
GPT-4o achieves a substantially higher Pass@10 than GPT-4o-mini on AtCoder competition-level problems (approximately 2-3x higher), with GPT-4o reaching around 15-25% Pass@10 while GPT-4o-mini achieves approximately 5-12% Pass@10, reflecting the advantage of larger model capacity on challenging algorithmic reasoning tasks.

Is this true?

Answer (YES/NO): NO